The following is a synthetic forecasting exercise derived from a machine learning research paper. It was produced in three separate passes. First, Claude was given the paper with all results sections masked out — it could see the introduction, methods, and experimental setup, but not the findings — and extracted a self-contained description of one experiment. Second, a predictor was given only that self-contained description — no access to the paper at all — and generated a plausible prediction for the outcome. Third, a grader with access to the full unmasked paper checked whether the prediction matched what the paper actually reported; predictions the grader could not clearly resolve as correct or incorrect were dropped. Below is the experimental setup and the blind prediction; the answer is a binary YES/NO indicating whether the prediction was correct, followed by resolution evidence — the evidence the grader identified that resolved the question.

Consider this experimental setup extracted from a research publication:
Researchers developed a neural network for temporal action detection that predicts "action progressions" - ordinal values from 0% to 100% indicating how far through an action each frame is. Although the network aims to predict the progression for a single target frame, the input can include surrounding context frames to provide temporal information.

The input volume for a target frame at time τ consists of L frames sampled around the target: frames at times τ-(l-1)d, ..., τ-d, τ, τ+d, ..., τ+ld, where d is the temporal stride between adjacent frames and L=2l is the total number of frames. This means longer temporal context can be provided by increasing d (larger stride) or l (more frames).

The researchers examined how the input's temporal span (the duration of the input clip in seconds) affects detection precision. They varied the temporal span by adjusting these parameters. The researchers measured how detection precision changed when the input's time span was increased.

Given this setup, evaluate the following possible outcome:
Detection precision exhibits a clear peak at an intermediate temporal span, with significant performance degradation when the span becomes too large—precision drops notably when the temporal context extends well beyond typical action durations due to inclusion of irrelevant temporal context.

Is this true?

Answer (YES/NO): NO